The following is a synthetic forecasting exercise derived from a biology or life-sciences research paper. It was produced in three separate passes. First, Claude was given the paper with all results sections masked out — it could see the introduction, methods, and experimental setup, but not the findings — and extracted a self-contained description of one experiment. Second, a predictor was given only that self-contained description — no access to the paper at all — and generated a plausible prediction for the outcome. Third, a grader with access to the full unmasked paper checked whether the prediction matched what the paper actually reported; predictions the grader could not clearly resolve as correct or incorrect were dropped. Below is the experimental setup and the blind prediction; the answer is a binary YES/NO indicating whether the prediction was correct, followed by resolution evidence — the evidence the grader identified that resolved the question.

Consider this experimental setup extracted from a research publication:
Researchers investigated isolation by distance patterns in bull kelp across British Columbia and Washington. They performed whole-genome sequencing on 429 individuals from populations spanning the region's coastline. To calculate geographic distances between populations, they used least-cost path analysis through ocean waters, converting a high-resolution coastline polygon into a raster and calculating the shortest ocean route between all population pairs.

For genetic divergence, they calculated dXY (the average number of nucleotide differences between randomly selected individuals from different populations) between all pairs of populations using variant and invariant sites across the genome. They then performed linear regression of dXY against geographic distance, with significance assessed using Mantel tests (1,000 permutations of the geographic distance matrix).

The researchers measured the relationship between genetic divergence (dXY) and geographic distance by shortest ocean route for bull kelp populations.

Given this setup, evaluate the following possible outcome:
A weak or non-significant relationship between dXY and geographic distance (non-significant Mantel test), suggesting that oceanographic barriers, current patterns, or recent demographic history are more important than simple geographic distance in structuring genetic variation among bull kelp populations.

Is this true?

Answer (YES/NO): NO